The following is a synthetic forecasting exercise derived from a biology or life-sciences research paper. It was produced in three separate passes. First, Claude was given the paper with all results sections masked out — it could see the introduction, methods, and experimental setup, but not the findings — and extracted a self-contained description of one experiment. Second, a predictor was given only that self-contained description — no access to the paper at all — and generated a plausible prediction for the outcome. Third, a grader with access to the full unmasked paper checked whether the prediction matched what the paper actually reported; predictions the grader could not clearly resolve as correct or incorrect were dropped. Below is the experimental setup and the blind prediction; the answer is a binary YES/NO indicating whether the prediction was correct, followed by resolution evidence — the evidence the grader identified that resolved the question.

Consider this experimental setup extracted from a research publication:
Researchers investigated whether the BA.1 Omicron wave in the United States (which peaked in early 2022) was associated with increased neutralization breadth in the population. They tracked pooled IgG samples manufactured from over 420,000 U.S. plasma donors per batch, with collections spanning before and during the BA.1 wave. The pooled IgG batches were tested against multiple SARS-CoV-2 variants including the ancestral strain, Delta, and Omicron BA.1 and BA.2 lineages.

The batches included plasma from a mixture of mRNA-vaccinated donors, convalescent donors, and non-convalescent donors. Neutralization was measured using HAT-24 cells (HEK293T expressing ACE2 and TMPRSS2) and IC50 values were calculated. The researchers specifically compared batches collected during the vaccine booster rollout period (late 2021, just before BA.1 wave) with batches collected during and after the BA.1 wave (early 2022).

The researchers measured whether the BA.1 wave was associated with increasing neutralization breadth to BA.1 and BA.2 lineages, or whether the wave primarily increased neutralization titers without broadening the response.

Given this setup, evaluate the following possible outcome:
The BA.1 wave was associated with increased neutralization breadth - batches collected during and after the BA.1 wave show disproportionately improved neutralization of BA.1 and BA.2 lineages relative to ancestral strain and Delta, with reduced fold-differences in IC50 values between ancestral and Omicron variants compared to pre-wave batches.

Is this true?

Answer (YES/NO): NO